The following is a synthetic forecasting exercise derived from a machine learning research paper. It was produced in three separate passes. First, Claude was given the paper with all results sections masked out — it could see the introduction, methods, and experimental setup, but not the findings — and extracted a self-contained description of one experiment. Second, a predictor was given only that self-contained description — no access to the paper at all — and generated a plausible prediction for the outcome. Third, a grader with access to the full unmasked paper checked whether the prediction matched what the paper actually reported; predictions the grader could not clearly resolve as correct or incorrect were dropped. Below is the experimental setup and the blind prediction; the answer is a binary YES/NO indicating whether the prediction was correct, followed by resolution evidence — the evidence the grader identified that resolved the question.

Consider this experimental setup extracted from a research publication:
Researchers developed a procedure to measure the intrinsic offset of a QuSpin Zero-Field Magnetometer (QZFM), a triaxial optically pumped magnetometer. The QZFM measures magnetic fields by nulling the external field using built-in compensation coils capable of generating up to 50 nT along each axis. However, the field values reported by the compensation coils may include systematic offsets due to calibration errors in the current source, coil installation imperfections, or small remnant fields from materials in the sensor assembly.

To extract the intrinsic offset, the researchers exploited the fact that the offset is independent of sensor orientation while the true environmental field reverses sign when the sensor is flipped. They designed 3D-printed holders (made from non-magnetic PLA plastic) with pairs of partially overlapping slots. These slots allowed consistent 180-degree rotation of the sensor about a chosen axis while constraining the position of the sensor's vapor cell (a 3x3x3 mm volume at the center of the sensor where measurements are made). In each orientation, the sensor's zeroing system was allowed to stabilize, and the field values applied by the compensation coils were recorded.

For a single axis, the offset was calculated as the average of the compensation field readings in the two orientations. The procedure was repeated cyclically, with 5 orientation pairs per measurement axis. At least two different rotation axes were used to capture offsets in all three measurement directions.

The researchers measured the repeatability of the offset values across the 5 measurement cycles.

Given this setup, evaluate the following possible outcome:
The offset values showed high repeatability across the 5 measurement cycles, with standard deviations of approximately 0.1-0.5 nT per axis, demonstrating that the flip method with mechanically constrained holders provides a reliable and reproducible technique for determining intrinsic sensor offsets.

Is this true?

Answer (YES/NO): NO